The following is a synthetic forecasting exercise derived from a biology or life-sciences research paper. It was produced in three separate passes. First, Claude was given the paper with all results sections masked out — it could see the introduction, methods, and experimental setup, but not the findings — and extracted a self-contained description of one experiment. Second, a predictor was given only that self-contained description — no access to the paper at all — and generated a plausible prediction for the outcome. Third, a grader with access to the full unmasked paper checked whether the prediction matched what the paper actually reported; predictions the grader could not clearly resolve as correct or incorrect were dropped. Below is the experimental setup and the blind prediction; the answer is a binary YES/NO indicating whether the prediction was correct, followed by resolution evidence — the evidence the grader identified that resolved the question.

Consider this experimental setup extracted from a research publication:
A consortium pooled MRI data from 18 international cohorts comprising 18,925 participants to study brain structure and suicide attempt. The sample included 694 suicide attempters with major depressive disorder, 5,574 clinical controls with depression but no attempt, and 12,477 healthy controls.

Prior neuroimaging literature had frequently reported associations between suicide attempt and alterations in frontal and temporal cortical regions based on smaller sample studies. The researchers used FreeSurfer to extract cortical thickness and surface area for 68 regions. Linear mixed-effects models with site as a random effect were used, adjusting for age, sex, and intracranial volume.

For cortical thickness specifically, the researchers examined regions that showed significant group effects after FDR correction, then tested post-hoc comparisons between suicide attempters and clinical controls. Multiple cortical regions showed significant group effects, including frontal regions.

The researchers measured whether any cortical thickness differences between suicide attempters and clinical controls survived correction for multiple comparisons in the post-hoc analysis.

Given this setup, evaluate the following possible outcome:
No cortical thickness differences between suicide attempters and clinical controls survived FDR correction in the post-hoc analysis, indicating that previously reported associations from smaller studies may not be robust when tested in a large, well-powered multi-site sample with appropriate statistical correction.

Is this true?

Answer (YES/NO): YES